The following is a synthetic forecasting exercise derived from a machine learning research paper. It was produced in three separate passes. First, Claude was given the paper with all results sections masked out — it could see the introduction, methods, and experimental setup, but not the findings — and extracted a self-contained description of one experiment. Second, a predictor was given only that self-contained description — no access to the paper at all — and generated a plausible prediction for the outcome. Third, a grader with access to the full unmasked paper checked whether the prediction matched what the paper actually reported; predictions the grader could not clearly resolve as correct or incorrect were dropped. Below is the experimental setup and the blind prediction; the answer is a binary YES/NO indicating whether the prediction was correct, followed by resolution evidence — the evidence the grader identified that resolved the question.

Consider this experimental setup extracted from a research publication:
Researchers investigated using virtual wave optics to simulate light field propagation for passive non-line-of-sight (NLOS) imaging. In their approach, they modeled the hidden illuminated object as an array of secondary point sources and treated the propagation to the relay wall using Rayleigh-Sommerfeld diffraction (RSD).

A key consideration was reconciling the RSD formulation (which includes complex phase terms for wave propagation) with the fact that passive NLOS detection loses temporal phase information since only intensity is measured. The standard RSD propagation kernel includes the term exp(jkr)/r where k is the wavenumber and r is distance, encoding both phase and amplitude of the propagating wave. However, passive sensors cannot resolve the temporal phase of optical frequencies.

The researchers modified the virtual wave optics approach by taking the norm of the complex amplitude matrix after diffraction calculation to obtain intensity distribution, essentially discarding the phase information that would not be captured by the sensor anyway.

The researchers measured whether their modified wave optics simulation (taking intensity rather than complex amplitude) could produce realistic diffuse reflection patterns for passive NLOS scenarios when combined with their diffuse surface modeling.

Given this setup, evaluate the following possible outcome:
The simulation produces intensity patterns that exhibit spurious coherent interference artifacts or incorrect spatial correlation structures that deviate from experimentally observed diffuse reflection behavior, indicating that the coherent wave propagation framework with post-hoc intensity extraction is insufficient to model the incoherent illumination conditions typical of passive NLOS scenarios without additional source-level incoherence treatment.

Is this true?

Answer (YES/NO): NO